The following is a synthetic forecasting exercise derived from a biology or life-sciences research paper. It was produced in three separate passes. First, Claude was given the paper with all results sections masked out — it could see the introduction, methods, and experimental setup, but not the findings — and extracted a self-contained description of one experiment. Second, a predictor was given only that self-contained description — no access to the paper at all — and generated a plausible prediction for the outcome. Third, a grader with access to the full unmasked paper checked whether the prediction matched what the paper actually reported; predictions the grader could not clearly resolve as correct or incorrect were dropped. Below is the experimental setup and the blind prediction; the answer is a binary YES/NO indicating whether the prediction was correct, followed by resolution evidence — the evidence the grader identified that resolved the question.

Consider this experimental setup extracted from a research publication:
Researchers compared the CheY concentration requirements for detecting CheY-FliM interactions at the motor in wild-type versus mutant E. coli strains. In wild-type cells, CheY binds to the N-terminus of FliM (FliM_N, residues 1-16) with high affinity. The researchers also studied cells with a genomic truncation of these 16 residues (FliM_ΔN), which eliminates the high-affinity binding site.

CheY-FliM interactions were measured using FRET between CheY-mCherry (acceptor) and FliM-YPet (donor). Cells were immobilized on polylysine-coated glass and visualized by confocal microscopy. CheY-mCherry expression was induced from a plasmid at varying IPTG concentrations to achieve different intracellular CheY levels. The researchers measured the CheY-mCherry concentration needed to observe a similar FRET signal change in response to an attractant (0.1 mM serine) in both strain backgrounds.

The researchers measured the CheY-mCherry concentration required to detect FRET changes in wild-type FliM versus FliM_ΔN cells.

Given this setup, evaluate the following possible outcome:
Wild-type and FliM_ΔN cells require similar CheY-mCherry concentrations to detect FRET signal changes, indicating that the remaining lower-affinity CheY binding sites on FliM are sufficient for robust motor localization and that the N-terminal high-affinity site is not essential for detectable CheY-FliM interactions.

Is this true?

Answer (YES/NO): NO